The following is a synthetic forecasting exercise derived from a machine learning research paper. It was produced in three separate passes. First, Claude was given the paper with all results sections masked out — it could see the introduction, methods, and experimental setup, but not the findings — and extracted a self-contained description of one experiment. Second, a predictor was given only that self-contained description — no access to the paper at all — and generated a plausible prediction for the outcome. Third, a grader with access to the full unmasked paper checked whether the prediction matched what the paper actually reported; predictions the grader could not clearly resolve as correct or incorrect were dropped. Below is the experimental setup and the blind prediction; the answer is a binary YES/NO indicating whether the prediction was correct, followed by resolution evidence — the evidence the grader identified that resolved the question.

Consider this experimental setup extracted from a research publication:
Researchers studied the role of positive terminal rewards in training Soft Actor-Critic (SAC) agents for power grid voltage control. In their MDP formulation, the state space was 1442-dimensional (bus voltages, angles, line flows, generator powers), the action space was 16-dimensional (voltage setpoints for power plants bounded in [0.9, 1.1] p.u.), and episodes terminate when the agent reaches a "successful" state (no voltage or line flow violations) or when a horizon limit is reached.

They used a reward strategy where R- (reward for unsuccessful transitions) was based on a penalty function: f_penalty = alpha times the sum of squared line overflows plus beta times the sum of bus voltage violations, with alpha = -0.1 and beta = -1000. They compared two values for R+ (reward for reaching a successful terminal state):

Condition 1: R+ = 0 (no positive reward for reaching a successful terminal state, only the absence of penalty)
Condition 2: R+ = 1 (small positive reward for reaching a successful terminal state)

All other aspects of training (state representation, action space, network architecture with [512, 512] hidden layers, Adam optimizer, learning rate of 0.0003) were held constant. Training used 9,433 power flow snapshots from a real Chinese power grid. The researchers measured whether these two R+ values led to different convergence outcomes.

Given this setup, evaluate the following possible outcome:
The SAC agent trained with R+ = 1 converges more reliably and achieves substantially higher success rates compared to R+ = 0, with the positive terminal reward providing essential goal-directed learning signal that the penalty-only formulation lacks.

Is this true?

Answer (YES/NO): YES